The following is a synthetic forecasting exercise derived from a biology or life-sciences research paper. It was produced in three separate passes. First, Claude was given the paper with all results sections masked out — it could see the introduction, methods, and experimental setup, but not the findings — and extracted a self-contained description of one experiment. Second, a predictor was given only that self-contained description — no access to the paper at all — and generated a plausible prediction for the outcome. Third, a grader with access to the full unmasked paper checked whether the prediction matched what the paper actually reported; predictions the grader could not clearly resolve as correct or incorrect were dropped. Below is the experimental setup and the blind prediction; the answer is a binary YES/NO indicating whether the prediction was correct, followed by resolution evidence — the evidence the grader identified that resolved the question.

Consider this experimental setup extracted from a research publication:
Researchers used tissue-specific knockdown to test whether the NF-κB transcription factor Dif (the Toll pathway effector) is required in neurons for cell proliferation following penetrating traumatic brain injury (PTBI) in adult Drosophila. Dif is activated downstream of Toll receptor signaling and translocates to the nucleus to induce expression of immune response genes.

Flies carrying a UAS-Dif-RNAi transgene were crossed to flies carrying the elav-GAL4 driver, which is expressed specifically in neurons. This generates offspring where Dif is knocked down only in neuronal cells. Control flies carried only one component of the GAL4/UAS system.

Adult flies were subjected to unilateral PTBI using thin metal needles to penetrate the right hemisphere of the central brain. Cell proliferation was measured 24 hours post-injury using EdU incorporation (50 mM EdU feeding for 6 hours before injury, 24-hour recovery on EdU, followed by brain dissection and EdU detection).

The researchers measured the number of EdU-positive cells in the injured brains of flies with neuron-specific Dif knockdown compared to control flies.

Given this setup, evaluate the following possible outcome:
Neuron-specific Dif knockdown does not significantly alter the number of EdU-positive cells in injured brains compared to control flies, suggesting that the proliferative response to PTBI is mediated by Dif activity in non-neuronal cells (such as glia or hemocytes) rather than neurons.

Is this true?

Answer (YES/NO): YES